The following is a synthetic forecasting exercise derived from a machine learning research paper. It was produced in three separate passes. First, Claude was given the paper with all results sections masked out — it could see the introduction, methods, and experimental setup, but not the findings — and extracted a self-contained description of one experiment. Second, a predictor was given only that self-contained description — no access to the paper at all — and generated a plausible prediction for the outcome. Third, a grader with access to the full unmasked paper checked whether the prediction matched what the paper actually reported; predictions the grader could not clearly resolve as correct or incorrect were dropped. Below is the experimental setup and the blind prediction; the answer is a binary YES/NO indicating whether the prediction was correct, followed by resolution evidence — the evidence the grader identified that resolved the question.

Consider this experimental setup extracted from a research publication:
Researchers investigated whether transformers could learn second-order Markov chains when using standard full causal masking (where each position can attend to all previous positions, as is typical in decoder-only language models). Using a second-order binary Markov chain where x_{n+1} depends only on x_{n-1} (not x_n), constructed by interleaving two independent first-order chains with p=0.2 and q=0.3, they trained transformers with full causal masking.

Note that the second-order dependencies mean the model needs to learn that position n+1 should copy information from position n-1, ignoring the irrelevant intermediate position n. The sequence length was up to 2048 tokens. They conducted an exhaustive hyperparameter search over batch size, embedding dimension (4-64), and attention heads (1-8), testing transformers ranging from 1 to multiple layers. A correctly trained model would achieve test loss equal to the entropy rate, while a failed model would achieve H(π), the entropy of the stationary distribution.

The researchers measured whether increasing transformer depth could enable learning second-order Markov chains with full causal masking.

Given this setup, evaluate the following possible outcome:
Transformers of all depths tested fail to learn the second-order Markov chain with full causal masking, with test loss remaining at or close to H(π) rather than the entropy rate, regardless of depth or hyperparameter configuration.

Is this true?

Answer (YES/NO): YES